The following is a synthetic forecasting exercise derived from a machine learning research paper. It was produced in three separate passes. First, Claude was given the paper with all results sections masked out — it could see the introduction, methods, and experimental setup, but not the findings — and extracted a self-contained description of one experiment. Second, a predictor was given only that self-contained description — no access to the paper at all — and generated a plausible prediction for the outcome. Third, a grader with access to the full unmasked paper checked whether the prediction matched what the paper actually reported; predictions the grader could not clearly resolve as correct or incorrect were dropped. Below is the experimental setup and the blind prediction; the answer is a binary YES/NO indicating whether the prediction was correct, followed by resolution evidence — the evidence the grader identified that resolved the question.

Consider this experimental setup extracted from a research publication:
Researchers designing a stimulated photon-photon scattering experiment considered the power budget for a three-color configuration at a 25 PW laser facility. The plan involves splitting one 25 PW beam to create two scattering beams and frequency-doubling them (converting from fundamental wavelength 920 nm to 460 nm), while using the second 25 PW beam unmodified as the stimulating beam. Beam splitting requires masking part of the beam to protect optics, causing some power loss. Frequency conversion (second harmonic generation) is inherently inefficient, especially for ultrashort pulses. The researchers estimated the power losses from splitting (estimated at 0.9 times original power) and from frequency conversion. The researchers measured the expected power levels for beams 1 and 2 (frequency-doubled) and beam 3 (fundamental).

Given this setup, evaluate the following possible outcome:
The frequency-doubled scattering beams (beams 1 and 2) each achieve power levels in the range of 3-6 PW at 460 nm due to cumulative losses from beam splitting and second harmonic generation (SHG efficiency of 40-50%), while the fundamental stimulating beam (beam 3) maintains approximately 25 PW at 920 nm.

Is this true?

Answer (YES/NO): NO